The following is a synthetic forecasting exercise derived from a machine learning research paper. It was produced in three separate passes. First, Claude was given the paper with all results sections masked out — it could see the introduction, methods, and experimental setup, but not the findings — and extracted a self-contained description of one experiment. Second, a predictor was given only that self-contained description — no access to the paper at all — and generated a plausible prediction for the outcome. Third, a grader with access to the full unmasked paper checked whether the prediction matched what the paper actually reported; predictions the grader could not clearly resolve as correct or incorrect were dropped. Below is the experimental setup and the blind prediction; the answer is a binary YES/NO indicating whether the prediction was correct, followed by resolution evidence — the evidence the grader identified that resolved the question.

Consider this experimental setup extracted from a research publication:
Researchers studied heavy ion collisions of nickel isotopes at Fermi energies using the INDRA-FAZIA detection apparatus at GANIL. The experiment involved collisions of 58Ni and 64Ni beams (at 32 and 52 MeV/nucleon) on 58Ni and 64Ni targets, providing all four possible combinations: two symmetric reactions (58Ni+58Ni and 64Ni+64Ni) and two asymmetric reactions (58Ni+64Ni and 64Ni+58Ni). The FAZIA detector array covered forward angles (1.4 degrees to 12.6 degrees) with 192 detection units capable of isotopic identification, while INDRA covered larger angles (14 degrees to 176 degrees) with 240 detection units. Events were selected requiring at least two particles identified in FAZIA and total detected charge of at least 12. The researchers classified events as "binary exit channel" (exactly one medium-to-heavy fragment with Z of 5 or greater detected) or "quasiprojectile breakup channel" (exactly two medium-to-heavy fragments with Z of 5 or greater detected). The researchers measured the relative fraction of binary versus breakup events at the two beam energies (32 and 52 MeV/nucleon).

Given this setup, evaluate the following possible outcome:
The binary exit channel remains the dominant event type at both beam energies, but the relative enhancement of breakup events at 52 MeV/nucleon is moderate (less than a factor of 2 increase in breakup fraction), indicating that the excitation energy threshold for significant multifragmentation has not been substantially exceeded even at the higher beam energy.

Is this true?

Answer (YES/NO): NO